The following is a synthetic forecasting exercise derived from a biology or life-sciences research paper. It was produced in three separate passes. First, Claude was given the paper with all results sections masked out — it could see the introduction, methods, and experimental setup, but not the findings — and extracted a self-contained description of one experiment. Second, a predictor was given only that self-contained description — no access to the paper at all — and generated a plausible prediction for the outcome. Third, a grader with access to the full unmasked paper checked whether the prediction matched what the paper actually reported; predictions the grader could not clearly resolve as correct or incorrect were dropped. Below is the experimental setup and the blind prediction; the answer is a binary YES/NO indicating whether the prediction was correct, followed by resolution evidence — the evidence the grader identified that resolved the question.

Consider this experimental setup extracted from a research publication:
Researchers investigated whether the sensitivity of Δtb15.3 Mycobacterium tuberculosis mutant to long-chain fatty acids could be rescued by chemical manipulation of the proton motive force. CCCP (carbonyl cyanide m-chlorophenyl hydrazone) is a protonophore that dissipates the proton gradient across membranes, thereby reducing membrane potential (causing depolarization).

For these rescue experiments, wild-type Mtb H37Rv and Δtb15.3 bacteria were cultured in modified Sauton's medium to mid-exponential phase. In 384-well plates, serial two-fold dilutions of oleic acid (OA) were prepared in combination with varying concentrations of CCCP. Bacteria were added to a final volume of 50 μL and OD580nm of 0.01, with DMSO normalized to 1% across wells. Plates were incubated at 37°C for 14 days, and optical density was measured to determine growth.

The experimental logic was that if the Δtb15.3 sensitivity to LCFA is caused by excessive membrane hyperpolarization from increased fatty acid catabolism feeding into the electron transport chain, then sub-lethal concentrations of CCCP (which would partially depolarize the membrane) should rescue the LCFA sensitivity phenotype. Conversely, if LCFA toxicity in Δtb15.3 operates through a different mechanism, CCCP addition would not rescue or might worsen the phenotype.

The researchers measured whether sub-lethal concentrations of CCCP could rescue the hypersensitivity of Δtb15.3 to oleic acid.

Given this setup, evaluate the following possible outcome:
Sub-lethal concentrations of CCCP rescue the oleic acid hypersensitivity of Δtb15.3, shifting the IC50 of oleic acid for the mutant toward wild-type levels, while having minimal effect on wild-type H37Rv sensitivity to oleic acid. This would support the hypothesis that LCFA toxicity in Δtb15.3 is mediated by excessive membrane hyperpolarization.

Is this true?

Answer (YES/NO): YES